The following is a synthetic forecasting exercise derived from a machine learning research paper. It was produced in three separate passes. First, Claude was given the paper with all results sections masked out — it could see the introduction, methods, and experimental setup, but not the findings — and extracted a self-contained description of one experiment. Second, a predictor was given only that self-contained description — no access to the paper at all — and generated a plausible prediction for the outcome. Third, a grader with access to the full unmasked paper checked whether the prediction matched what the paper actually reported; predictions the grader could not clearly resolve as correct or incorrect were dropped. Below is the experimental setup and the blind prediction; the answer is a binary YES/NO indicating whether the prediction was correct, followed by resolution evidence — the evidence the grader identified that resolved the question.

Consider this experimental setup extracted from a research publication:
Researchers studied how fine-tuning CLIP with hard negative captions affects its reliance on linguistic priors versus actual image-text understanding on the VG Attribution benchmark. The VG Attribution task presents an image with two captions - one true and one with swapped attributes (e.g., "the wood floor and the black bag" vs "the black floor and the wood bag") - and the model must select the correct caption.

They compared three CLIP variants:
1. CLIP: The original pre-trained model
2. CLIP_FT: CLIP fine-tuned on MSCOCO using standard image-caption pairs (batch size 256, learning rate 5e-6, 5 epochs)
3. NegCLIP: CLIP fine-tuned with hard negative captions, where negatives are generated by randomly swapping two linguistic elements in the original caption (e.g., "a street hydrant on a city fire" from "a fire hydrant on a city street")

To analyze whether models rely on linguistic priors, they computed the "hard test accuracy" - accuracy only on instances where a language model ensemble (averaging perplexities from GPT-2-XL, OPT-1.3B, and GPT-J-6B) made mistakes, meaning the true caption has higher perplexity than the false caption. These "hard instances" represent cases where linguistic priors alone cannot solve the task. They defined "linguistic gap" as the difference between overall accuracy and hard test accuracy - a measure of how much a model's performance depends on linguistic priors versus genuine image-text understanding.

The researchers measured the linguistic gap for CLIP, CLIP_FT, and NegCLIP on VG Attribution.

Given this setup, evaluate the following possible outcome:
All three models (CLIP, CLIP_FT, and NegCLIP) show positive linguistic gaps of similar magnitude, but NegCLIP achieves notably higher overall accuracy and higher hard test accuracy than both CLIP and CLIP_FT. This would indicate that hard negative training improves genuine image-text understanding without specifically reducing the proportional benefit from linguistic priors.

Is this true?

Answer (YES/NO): NO